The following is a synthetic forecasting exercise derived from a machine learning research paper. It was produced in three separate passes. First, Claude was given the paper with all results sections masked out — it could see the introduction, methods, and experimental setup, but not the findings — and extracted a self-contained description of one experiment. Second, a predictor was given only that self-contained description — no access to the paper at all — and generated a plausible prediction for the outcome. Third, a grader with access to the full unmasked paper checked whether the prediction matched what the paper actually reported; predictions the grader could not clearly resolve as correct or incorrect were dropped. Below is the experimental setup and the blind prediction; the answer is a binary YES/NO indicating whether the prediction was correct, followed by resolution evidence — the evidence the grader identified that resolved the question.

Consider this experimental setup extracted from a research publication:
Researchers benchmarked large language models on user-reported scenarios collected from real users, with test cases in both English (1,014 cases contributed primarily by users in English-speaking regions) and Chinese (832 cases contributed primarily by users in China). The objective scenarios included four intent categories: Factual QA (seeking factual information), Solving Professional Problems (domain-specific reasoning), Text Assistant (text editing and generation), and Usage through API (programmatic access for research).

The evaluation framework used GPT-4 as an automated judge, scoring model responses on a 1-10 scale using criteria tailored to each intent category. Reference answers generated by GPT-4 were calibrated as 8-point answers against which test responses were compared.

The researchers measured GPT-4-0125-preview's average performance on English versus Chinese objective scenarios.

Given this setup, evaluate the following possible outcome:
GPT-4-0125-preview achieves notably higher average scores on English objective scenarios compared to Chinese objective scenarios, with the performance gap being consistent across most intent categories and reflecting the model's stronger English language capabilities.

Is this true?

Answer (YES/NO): NO